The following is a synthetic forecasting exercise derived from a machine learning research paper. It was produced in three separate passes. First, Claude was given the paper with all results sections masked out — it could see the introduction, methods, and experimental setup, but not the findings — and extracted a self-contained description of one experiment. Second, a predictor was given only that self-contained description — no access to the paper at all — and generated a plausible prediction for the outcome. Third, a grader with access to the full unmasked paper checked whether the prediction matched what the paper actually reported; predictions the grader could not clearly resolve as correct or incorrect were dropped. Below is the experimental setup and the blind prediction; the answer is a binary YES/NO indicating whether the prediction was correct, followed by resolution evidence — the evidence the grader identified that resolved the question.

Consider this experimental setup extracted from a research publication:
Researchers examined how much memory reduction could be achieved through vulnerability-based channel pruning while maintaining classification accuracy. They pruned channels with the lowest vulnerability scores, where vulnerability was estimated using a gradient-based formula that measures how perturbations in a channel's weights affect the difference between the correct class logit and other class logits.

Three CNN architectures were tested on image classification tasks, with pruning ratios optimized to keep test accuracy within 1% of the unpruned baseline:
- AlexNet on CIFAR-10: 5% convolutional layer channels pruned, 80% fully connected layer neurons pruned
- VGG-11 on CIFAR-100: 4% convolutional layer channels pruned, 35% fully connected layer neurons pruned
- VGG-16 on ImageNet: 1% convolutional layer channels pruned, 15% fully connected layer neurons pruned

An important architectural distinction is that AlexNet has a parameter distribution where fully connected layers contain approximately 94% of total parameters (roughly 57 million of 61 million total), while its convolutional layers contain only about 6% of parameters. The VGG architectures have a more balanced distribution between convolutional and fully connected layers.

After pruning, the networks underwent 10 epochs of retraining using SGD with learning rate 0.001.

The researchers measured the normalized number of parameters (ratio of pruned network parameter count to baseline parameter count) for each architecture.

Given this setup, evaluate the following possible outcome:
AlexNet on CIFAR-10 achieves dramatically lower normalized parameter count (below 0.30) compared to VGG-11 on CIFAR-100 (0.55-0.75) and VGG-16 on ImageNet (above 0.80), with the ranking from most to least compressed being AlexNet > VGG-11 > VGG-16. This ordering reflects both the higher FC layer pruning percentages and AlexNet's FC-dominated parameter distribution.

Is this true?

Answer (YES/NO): NO